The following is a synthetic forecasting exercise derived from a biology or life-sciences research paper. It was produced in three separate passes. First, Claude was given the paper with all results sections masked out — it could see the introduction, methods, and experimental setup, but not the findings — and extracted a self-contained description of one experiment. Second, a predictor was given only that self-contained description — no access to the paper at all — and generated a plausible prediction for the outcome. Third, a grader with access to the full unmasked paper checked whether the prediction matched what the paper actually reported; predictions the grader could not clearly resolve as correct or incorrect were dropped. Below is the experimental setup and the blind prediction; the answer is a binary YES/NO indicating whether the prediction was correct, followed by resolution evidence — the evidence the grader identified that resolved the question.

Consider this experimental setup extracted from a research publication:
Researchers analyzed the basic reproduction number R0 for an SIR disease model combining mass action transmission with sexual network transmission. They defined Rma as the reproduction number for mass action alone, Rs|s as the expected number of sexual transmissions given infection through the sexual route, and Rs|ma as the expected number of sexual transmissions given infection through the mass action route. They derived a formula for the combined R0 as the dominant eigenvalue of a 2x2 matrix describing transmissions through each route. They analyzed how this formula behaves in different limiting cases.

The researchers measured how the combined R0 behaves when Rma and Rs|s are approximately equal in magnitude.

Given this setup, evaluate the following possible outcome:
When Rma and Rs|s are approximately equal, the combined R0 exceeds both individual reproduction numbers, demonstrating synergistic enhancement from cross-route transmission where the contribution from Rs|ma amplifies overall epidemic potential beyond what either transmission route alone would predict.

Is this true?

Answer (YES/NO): YES